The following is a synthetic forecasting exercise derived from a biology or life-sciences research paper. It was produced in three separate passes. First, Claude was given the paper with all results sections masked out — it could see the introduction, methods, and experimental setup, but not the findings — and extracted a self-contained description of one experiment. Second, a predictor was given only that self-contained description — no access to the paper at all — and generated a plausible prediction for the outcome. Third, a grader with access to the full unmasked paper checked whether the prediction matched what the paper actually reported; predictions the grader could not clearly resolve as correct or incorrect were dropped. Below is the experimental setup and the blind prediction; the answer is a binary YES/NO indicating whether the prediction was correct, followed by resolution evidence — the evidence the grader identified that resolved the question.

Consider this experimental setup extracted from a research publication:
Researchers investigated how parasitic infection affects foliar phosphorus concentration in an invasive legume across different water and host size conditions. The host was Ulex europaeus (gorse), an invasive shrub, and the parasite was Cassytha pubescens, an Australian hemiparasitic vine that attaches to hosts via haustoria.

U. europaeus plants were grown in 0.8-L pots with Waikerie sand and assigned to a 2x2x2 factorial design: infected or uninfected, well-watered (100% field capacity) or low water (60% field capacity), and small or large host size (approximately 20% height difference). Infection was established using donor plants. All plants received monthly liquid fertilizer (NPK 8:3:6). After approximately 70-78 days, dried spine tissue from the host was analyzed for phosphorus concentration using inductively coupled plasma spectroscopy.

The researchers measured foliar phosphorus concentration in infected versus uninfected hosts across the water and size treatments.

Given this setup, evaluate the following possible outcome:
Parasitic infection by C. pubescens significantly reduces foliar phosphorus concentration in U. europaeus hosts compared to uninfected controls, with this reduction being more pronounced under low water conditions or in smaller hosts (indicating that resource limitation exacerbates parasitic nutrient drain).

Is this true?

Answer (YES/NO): NO